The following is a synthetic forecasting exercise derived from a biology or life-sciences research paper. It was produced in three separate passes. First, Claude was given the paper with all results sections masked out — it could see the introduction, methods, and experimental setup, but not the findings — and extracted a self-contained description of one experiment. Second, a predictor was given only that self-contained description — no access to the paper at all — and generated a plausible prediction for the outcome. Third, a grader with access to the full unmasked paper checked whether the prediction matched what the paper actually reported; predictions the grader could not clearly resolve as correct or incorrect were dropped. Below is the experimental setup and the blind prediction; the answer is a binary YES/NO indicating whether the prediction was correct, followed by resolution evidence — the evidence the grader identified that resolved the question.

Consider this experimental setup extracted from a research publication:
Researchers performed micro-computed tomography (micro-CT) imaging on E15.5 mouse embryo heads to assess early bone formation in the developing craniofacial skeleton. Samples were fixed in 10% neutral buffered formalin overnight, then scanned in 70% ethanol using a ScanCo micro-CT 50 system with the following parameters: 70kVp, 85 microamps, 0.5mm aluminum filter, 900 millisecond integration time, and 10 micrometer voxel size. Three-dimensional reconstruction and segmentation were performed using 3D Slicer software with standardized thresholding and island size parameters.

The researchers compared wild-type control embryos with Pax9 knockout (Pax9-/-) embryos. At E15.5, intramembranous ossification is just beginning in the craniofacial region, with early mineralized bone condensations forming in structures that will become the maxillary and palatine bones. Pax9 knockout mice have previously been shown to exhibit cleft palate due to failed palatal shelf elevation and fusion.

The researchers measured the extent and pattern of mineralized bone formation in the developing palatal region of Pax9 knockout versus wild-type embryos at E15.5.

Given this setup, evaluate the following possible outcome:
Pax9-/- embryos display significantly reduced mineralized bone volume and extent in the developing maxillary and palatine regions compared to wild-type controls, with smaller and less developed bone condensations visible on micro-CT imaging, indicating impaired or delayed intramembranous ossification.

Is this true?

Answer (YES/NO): NO